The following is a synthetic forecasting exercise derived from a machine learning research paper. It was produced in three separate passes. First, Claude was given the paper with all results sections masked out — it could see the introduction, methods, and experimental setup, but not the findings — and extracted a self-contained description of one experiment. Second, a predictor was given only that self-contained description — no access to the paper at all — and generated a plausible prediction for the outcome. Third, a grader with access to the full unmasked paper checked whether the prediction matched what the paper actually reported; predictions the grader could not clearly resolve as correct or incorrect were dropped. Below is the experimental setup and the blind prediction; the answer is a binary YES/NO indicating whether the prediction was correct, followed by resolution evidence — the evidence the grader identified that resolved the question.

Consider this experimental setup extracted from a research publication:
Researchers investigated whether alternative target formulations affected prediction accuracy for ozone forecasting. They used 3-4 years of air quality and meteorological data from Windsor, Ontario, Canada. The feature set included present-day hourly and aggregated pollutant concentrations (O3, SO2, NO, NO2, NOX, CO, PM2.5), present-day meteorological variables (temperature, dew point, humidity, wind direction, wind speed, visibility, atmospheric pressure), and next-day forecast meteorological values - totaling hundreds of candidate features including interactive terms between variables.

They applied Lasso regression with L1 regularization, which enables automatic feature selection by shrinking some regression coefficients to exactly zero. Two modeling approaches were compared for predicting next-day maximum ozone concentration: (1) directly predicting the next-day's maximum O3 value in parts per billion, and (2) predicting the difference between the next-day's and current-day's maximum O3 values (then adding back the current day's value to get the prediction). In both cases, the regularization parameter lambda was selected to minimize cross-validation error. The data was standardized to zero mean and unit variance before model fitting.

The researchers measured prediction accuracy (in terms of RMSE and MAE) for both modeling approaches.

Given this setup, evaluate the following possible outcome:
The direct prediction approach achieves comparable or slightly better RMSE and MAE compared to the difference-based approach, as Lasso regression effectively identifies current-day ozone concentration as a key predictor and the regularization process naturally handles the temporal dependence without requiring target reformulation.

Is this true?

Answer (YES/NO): YES